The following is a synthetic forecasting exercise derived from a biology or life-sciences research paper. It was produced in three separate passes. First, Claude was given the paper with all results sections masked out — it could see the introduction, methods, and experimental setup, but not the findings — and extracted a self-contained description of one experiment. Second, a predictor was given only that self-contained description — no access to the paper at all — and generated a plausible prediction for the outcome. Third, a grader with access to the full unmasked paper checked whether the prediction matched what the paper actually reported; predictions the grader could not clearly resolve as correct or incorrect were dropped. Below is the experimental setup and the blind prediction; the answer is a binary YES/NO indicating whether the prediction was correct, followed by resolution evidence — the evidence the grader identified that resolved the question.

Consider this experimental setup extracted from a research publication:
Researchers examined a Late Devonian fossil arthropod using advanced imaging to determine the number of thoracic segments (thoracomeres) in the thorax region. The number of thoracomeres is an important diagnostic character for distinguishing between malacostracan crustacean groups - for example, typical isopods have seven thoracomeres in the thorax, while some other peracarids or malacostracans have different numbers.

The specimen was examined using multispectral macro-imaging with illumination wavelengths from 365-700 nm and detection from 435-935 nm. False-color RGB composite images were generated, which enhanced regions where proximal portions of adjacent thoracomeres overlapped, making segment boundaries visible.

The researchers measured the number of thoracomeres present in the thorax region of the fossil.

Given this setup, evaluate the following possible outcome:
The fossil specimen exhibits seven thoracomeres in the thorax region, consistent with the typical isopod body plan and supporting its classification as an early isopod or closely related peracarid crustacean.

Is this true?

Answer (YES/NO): NO